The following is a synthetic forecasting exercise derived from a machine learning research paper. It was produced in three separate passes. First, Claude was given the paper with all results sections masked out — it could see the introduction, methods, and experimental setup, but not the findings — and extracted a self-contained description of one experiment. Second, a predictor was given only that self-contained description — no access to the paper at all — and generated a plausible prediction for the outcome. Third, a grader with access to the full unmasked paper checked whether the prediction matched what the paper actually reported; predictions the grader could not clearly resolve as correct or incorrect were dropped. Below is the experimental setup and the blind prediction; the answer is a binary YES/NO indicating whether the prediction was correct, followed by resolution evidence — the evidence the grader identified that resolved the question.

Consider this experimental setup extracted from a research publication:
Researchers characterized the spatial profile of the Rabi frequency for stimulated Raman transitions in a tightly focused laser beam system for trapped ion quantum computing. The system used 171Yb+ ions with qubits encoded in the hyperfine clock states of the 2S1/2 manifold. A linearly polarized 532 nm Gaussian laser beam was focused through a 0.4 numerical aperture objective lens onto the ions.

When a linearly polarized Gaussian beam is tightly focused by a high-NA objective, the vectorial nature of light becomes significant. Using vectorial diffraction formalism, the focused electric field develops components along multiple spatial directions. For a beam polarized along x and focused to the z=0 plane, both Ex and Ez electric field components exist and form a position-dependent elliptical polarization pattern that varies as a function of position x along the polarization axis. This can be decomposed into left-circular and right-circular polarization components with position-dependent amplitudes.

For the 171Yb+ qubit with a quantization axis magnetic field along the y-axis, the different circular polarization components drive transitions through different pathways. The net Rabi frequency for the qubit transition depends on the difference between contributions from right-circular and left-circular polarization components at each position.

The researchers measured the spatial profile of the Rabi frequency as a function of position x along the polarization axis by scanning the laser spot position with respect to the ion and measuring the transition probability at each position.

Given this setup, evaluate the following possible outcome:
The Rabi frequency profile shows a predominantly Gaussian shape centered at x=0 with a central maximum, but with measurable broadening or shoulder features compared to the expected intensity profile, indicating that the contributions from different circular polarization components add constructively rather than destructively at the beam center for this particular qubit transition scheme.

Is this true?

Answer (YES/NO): NO